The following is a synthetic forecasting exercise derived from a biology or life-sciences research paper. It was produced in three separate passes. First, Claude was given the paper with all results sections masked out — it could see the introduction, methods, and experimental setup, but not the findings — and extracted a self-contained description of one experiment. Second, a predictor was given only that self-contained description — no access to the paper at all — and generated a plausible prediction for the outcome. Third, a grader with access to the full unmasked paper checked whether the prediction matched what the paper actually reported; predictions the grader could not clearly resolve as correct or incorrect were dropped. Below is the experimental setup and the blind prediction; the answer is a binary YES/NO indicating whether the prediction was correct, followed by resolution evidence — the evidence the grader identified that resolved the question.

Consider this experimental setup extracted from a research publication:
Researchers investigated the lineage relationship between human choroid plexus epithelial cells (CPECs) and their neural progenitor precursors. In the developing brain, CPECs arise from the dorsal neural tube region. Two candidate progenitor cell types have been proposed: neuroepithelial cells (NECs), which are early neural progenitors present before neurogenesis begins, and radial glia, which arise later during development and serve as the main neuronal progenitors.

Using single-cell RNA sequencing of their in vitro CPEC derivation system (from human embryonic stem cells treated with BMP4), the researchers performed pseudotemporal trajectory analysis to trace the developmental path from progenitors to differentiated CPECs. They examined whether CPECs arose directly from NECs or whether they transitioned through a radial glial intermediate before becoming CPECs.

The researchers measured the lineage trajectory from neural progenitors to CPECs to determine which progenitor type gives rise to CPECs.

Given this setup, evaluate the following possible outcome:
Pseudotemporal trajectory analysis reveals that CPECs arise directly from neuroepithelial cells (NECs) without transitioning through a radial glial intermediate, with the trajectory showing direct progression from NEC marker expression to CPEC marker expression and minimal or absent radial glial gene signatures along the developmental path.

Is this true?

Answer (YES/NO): YES